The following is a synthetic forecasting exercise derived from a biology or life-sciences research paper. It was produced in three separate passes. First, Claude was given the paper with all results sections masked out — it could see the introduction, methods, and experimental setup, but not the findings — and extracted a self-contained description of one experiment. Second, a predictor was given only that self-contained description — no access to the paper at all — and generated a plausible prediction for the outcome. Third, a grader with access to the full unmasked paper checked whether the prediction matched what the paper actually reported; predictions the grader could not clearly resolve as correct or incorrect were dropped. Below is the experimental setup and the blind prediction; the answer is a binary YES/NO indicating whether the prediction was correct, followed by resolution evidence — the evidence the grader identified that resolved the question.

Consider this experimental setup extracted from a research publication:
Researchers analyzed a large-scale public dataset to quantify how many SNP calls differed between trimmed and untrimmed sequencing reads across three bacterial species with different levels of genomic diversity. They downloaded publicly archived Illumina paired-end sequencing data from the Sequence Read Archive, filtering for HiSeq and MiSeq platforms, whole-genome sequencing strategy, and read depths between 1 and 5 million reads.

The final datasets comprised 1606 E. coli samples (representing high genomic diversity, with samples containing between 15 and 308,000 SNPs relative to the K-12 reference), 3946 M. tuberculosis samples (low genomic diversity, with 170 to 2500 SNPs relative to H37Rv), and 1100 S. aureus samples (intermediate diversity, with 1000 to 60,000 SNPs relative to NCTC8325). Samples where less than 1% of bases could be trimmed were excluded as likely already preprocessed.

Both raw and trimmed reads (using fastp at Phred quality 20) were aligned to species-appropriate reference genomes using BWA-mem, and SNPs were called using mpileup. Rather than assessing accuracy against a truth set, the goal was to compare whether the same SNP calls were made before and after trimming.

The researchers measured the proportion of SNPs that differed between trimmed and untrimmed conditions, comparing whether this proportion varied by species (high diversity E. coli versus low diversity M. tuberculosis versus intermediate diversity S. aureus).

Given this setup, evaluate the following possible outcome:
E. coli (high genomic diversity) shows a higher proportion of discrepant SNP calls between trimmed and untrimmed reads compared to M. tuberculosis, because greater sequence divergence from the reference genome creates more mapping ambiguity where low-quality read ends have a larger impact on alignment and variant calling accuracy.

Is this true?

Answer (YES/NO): NO